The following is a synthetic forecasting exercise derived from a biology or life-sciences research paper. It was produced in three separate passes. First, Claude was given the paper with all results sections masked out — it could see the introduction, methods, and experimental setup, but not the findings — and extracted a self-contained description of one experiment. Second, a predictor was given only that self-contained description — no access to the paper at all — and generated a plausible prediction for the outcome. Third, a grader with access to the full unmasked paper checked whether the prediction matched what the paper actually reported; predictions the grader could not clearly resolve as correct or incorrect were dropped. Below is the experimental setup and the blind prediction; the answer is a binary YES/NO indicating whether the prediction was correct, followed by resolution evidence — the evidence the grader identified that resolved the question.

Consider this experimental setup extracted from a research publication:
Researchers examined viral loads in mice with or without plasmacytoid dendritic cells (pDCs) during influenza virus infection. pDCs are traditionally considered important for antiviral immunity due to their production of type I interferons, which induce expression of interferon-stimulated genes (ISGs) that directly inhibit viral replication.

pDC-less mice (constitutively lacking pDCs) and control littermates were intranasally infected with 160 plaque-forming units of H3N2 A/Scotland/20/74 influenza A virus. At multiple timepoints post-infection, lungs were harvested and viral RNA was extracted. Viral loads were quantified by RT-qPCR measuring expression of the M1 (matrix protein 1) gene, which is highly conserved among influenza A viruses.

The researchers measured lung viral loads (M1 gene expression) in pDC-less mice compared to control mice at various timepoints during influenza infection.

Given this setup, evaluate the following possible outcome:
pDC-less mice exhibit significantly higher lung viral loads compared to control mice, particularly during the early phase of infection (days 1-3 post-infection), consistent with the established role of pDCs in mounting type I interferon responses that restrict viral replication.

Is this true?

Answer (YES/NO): NO